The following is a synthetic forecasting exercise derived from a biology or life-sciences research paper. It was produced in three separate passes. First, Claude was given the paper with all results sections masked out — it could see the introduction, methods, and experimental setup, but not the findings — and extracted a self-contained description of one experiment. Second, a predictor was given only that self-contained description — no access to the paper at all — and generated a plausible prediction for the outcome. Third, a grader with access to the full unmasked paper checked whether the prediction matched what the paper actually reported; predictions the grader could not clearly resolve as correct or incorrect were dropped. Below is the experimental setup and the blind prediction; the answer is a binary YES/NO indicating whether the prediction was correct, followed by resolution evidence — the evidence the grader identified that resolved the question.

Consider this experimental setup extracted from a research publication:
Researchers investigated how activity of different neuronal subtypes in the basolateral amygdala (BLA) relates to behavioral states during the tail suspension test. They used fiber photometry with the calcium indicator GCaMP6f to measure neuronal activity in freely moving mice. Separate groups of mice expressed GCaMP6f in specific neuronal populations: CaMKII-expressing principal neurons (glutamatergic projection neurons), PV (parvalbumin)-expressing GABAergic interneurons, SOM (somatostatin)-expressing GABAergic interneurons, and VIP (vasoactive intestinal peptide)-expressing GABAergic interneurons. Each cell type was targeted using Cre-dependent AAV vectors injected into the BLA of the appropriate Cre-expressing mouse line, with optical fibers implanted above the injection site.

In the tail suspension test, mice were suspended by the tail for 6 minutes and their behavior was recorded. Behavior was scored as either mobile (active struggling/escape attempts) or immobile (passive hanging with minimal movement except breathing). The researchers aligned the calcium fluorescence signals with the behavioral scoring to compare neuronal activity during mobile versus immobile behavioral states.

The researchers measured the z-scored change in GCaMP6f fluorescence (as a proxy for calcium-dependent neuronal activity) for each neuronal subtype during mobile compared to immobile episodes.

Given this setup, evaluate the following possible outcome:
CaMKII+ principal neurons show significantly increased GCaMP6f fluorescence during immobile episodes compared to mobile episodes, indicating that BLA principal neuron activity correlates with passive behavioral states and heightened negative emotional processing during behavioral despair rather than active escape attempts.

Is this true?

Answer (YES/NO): NO